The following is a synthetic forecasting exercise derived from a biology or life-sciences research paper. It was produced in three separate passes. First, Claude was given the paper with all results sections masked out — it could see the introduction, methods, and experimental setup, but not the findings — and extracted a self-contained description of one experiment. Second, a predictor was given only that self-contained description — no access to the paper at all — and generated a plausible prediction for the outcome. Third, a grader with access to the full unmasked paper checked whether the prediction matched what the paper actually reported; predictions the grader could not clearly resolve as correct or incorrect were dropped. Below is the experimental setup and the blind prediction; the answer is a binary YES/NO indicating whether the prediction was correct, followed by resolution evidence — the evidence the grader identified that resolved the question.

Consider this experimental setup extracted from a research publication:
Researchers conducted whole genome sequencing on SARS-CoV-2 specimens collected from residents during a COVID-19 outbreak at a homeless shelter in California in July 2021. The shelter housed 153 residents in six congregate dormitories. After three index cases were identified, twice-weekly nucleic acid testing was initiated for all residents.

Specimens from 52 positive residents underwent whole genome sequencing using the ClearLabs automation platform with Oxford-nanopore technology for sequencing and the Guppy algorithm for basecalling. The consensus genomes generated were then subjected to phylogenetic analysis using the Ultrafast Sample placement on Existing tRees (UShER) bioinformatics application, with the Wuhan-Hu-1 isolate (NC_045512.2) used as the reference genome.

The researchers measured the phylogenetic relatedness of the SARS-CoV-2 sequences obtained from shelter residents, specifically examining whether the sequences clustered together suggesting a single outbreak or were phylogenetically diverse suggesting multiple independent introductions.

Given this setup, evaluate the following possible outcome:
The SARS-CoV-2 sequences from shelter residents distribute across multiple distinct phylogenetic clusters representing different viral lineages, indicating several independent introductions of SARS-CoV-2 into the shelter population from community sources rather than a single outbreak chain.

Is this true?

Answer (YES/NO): NO